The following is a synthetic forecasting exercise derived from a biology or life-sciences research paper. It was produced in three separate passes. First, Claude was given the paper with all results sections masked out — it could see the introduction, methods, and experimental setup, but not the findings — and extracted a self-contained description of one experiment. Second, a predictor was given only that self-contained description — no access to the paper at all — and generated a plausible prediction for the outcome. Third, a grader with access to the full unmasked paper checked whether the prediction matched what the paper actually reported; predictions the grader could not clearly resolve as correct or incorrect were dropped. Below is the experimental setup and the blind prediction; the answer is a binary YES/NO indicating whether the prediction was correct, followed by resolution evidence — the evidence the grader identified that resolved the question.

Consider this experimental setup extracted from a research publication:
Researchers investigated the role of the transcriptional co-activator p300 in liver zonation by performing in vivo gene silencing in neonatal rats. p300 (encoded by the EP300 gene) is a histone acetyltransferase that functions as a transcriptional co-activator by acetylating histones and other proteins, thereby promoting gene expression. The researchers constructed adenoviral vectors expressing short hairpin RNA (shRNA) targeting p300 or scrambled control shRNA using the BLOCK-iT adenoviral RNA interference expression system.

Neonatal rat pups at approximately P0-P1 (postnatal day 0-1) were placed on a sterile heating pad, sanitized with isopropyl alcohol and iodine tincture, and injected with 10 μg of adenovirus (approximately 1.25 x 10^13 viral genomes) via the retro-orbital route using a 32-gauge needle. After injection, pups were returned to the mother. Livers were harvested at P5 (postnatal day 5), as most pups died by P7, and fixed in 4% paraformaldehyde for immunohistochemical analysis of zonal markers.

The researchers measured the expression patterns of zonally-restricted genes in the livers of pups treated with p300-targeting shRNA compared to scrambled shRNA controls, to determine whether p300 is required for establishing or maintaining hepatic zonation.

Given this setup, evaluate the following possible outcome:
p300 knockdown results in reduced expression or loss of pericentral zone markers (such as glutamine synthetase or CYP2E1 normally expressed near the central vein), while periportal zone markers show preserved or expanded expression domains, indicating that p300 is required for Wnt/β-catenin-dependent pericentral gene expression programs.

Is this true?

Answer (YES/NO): NO